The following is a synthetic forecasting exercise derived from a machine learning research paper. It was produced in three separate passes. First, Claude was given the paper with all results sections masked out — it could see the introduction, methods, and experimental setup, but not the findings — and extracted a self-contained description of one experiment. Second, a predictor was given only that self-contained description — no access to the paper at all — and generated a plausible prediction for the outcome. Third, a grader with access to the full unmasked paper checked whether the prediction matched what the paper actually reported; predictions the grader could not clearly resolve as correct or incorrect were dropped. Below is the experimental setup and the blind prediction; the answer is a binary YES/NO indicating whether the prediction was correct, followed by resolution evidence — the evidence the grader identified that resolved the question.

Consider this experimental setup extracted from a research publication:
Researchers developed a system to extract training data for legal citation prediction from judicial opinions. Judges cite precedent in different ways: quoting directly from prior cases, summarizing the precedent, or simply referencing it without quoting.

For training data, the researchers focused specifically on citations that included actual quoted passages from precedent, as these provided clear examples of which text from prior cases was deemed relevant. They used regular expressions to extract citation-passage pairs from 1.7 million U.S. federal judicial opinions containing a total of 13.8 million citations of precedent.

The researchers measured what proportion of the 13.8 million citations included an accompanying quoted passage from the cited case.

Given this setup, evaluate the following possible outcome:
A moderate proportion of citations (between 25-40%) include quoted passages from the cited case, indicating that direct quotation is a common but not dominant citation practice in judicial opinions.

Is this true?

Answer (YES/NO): NO